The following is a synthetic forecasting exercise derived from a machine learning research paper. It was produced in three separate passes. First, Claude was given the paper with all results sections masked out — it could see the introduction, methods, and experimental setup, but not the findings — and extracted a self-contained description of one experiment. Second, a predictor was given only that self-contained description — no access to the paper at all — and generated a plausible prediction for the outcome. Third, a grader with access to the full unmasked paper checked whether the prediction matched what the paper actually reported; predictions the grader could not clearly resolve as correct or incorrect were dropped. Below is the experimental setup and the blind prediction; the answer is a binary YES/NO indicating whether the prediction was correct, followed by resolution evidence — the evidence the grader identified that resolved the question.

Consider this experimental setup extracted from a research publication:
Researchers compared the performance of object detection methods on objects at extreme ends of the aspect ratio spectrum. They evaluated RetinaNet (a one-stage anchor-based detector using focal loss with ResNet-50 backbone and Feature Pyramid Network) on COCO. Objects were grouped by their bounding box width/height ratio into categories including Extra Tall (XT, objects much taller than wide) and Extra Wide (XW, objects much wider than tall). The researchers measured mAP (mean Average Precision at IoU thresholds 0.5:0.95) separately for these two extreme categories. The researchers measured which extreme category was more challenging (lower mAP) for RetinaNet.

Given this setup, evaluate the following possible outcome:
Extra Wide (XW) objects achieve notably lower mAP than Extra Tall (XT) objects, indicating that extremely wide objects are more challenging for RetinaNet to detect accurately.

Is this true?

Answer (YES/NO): YES